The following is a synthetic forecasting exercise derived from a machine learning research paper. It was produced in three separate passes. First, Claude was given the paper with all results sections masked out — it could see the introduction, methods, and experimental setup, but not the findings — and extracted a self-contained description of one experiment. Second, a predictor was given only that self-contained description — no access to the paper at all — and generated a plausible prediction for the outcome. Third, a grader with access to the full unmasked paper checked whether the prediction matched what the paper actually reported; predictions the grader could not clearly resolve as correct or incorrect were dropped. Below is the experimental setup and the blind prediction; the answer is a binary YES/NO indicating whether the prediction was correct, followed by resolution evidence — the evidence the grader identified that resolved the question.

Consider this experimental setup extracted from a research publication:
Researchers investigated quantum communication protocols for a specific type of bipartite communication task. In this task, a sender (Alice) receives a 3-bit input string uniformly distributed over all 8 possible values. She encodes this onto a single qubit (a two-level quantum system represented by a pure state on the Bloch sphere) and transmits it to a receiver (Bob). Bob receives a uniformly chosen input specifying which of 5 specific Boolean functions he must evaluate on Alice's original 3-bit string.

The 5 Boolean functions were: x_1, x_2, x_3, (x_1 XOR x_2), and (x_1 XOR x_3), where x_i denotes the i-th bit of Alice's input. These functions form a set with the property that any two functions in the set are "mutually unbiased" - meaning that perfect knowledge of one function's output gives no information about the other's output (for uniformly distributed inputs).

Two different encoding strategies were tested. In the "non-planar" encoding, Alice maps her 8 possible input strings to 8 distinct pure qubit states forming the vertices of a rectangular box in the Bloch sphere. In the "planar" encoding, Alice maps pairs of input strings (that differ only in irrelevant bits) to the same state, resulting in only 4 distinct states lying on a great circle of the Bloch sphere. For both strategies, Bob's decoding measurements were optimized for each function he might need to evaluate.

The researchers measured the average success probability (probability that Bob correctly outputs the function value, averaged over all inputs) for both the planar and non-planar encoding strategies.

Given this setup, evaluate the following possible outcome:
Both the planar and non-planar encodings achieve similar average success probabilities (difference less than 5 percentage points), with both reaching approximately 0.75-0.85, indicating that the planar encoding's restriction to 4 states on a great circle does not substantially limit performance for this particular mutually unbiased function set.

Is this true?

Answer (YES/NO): NO